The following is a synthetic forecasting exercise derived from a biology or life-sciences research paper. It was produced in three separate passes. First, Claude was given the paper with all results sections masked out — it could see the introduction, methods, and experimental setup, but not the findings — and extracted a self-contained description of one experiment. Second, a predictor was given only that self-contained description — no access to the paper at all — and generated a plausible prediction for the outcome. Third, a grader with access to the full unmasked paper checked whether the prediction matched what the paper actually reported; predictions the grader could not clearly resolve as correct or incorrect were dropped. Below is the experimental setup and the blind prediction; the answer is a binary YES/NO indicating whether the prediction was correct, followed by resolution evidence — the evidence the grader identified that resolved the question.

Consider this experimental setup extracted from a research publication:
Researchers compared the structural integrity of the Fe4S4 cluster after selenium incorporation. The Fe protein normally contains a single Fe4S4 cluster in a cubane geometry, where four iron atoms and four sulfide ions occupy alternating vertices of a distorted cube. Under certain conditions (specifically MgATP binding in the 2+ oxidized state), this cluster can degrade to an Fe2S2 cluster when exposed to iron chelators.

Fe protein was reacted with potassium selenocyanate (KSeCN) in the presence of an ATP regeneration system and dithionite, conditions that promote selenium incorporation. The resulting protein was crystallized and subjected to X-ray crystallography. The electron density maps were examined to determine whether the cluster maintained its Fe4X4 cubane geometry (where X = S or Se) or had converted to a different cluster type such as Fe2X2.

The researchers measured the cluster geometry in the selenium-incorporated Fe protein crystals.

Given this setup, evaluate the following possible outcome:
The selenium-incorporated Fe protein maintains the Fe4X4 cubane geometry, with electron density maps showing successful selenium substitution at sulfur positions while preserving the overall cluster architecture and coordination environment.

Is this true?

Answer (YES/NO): YES